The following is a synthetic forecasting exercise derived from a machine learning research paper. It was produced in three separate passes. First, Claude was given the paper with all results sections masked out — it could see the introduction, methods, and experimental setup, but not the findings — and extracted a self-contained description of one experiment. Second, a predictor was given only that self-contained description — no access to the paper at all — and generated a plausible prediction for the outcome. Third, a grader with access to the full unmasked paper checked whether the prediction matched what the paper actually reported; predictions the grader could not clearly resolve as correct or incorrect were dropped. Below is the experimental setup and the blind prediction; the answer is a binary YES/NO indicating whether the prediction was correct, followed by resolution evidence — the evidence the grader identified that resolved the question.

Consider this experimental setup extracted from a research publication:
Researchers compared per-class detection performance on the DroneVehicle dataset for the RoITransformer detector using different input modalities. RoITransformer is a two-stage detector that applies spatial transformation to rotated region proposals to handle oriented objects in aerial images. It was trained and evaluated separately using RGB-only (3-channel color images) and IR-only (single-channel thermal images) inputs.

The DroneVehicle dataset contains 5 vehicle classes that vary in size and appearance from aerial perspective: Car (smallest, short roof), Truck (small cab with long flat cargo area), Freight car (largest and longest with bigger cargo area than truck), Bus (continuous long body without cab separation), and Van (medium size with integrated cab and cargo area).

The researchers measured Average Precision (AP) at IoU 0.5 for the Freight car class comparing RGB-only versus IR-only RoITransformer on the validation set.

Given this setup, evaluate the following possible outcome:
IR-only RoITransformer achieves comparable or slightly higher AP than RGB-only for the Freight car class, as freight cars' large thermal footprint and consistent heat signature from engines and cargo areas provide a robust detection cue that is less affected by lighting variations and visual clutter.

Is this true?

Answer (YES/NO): NO